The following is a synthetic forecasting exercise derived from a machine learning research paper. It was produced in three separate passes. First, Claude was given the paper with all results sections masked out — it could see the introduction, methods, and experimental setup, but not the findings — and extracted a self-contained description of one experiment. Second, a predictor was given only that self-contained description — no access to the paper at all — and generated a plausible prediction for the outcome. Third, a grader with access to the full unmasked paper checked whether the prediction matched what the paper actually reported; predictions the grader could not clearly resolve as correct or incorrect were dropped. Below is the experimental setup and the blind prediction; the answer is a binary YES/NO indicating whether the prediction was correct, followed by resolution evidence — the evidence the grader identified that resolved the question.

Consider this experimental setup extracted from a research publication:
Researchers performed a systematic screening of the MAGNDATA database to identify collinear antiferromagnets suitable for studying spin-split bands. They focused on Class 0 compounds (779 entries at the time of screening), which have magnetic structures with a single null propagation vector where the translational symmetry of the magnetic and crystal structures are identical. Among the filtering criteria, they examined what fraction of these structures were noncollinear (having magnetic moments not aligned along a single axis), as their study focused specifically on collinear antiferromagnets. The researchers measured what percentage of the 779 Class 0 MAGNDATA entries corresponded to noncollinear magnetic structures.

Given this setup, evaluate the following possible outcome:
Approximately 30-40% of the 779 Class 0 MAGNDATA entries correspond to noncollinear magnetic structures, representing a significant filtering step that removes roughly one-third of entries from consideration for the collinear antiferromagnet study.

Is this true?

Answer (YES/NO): YES